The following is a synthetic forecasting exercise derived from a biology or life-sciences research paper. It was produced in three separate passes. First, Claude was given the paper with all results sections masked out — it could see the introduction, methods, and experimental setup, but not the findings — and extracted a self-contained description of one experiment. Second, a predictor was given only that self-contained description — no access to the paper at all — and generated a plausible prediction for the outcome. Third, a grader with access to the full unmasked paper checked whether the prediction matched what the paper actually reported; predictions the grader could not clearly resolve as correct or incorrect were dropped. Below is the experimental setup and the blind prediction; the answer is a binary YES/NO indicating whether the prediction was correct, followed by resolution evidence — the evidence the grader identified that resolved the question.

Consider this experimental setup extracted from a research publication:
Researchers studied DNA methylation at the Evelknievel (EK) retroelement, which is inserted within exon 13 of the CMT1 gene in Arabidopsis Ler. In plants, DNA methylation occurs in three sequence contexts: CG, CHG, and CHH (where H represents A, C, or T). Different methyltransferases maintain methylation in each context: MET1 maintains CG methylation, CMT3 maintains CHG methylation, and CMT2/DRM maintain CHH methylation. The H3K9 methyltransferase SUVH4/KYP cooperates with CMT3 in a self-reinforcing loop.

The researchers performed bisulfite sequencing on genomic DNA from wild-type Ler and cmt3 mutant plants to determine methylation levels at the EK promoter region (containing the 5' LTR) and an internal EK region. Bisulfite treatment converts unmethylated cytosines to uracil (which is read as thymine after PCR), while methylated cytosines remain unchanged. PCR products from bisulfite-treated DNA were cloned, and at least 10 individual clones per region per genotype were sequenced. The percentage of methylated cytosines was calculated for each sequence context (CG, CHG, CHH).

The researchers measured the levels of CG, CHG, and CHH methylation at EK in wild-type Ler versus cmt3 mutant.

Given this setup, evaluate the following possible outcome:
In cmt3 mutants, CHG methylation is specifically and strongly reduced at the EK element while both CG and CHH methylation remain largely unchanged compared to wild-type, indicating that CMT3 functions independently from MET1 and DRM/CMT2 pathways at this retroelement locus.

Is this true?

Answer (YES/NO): NO